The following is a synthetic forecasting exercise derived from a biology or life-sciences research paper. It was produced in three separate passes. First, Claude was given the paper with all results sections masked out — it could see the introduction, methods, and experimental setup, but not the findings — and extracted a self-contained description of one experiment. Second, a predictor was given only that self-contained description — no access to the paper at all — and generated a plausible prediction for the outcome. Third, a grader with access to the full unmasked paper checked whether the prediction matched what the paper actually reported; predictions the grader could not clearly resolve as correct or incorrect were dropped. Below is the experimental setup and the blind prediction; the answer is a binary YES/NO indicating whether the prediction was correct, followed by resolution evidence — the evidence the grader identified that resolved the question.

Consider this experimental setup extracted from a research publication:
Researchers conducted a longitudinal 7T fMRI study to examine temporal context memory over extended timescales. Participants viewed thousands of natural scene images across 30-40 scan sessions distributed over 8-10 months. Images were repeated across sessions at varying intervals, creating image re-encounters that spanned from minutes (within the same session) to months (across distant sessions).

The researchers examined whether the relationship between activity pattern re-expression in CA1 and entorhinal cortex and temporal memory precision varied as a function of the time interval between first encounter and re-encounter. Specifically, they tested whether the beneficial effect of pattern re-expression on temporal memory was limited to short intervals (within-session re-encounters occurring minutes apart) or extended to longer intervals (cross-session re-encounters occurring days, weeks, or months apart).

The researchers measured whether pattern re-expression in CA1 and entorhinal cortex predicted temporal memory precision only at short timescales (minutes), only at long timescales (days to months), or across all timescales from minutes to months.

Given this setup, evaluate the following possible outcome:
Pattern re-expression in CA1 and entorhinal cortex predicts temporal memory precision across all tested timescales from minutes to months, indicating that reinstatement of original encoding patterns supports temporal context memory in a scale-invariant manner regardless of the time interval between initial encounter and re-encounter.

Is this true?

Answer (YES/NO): YES